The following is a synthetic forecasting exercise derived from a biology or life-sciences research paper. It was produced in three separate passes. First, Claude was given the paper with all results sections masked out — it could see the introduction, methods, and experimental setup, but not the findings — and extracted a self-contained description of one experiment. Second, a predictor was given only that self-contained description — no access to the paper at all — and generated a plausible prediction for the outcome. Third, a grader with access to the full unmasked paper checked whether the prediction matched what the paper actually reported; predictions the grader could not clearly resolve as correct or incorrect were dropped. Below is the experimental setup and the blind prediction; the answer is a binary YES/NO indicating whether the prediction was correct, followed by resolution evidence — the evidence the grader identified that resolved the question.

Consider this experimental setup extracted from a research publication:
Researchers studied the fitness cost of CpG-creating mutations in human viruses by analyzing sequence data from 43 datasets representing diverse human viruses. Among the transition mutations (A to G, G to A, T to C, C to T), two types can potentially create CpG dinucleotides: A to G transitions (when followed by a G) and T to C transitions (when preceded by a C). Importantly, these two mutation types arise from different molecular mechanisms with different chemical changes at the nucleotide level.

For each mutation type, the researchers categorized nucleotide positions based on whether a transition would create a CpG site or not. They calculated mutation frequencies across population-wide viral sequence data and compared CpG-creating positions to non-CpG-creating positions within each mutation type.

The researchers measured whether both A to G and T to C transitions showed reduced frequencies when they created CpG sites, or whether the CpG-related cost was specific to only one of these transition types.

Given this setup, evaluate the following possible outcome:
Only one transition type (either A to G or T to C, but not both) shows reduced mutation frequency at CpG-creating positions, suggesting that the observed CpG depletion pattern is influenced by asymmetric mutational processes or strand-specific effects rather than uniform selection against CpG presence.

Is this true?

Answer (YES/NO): NO